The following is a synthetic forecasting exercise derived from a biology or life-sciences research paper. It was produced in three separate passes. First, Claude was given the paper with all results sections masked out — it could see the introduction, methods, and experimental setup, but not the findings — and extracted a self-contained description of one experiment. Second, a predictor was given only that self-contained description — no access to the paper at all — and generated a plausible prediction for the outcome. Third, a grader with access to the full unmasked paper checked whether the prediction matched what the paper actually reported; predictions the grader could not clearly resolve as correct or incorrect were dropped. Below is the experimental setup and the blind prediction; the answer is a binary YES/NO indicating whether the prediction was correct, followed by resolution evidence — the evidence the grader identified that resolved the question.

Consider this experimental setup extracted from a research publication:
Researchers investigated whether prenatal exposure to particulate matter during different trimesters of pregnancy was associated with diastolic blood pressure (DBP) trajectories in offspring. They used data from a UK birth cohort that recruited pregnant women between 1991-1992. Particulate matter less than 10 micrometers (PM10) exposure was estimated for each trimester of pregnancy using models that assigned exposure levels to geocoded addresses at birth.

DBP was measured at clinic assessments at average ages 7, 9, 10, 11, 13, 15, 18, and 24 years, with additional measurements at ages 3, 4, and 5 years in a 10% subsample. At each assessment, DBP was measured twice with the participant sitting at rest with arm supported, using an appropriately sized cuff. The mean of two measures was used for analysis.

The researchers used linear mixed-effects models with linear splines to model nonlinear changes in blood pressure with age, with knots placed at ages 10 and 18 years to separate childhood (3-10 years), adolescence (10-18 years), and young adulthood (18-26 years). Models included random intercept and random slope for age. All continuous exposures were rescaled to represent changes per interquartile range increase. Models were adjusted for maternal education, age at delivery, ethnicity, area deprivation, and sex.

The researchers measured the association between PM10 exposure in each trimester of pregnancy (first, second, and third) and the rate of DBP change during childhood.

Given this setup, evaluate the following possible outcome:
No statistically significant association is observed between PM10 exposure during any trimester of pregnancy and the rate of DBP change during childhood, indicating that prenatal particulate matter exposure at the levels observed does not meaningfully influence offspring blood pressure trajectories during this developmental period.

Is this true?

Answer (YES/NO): NO